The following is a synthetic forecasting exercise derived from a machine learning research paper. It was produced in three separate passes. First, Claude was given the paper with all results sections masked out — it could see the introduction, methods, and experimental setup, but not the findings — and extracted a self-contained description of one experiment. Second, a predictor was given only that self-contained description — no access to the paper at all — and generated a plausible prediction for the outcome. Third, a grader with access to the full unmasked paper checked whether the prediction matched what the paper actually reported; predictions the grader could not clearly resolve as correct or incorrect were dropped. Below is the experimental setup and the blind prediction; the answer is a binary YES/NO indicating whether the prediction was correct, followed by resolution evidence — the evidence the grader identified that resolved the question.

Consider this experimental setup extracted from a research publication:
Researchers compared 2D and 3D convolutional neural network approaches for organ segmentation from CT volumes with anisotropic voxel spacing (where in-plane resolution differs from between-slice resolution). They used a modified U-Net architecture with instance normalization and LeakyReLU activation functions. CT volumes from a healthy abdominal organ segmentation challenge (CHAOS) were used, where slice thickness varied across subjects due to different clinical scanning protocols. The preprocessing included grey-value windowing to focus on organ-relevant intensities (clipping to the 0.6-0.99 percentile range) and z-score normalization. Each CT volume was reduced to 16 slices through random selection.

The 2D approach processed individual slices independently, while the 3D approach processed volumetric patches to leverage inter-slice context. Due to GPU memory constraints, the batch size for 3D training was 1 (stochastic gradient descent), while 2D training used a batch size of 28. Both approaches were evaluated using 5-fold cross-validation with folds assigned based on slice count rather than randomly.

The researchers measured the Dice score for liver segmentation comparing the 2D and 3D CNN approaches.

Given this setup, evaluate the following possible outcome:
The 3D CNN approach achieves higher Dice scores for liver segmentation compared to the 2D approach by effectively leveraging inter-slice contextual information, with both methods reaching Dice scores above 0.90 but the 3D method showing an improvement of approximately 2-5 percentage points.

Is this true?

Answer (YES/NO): NO